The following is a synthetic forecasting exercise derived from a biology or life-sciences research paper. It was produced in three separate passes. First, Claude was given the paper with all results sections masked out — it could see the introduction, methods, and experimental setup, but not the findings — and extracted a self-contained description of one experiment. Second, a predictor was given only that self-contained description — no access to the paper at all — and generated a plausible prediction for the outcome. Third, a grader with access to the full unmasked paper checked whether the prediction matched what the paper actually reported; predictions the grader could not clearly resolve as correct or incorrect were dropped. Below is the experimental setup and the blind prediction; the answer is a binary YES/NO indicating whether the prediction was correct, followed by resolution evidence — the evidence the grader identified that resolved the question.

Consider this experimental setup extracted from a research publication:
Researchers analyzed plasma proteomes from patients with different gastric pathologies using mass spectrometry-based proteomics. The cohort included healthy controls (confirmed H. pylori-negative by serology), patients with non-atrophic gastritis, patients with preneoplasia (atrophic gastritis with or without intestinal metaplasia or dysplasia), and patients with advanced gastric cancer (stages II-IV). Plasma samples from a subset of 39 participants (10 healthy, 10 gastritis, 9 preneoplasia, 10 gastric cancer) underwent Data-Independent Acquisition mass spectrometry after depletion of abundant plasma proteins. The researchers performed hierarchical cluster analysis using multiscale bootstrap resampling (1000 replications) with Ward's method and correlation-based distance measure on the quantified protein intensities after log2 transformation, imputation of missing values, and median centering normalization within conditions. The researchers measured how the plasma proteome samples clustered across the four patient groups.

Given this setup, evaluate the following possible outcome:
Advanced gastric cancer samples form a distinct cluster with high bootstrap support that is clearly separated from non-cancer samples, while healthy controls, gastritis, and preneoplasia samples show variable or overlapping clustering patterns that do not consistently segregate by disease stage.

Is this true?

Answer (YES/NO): NO